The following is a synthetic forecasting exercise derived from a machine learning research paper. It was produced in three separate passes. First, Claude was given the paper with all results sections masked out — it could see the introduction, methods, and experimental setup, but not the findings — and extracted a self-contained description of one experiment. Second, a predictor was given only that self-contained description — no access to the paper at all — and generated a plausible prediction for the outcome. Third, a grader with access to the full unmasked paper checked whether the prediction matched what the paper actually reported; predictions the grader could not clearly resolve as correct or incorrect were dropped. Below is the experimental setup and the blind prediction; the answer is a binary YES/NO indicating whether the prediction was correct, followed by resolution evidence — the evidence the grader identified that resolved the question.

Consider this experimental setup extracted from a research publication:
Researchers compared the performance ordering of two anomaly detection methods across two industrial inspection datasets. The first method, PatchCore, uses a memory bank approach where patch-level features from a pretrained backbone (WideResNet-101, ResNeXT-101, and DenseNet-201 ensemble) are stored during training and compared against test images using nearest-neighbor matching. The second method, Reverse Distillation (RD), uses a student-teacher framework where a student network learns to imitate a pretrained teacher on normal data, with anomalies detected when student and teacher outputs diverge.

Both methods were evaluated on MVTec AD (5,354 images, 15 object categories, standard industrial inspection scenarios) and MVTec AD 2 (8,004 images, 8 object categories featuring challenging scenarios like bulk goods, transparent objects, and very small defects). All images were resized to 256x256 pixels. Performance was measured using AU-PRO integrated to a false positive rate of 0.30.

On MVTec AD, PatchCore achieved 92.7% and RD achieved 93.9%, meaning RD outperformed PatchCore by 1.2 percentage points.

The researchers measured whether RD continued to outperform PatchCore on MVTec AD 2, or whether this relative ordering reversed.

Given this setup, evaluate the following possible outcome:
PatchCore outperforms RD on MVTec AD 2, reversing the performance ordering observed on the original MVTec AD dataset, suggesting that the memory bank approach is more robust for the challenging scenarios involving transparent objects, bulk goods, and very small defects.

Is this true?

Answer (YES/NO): YES